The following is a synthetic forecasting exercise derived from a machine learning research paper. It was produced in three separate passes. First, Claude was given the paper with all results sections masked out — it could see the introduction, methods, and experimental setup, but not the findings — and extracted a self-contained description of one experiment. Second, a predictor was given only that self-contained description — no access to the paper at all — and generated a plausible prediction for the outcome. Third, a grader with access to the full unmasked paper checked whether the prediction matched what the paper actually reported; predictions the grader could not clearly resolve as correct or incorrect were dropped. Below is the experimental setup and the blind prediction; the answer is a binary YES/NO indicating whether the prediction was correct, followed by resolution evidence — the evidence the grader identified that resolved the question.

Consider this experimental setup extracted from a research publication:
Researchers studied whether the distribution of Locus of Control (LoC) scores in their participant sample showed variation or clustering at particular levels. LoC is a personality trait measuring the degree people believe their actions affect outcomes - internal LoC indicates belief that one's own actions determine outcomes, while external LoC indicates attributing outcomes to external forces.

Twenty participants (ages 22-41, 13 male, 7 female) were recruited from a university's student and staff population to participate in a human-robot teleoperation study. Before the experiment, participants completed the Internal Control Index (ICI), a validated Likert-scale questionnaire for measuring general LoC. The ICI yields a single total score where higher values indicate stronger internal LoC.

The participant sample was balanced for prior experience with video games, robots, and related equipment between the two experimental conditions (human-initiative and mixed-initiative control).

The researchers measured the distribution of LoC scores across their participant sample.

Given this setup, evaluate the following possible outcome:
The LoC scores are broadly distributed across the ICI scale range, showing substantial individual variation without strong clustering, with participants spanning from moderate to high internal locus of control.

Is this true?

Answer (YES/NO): NO